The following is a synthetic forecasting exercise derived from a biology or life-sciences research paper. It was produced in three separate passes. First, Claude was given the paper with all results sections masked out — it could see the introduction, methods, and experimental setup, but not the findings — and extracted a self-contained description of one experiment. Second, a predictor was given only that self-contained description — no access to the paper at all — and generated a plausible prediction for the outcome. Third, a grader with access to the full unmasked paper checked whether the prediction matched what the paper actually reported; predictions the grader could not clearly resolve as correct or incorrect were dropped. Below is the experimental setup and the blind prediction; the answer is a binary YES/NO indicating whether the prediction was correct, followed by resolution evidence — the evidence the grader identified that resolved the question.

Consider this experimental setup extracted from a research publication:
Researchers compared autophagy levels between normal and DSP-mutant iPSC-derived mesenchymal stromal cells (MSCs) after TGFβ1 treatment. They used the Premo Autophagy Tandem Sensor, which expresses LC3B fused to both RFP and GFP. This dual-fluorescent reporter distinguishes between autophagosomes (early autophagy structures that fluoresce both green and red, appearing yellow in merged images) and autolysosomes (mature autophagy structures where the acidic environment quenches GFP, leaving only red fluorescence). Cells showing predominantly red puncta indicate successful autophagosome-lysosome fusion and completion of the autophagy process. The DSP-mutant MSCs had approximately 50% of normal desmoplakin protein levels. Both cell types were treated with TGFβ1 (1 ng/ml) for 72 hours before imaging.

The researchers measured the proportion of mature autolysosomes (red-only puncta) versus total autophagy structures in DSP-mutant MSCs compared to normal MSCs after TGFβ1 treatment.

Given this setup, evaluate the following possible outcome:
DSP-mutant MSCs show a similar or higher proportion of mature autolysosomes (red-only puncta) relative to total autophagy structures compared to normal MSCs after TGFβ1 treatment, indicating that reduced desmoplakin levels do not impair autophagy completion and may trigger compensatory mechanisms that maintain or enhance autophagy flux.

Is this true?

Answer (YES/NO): NO